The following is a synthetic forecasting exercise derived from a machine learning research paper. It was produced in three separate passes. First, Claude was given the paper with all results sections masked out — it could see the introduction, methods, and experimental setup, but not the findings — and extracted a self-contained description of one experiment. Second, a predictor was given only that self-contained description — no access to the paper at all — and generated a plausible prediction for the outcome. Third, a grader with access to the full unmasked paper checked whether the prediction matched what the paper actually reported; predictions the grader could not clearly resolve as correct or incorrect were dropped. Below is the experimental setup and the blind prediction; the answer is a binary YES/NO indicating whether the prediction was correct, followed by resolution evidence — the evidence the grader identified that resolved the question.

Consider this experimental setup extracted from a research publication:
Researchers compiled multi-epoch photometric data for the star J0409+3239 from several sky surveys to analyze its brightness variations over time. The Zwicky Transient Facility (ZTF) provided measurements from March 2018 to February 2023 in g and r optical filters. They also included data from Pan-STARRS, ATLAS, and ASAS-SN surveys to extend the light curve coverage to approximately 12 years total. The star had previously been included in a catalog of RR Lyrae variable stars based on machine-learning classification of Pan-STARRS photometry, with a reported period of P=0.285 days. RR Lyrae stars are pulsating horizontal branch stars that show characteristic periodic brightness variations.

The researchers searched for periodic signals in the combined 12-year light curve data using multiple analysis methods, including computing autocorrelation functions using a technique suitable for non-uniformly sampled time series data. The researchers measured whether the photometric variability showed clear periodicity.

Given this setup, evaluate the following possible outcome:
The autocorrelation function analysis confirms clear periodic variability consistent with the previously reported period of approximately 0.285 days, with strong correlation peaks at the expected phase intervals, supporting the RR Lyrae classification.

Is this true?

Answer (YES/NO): NO